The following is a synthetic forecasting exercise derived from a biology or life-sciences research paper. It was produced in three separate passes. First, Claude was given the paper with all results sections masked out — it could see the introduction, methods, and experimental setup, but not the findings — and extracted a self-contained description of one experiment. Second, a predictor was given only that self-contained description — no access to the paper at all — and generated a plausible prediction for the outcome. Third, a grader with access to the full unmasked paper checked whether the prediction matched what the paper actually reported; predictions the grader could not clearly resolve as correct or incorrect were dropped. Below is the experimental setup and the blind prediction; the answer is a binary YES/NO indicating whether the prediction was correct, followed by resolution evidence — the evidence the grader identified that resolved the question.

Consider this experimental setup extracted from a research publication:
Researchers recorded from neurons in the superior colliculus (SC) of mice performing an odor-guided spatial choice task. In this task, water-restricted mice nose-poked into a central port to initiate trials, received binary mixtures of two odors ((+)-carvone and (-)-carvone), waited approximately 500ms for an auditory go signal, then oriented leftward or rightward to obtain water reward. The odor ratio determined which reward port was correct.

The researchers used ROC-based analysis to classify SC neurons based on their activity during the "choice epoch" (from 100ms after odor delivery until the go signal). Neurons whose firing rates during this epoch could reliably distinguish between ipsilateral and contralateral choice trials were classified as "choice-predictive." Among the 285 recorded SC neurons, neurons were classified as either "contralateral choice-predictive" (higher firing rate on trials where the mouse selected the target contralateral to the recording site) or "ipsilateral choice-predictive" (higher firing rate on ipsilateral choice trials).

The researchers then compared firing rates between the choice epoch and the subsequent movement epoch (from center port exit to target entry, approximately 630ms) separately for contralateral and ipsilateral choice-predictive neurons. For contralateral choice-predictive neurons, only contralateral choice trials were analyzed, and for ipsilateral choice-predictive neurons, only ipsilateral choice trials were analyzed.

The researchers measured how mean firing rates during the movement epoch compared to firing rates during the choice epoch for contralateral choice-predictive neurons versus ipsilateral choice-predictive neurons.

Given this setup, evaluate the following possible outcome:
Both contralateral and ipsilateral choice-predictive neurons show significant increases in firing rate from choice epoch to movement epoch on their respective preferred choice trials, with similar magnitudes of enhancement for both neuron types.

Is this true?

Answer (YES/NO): NO